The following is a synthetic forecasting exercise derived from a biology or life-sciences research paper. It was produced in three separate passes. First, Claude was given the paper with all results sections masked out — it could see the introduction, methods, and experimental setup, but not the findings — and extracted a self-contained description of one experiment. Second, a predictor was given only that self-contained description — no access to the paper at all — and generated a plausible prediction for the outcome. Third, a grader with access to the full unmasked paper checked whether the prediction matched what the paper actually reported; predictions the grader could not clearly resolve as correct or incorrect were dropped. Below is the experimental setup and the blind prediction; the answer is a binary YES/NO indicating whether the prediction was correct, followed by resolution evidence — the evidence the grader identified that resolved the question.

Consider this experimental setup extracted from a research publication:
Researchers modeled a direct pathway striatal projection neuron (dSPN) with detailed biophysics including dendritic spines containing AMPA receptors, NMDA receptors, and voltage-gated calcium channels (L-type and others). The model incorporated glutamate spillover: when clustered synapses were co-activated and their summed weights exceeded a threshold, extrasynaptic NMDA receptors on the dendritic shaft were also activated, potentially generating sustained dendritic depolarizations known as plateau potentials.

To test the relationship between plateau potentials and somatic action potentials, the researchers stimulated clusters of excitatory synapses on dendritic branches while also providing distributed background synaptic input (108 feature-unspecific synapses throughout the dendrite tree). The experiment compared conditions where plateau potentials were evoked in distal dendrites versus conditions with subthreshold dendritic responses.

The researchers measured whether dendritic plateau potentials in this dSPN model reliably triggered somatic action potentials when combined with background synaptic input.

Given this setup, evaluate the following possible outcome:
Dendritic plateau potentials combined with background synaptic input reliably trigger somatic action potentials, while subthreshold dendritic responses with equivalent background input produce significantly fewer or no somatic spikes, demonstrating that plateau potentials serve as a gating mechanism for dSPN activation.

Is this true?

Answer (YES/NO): NO